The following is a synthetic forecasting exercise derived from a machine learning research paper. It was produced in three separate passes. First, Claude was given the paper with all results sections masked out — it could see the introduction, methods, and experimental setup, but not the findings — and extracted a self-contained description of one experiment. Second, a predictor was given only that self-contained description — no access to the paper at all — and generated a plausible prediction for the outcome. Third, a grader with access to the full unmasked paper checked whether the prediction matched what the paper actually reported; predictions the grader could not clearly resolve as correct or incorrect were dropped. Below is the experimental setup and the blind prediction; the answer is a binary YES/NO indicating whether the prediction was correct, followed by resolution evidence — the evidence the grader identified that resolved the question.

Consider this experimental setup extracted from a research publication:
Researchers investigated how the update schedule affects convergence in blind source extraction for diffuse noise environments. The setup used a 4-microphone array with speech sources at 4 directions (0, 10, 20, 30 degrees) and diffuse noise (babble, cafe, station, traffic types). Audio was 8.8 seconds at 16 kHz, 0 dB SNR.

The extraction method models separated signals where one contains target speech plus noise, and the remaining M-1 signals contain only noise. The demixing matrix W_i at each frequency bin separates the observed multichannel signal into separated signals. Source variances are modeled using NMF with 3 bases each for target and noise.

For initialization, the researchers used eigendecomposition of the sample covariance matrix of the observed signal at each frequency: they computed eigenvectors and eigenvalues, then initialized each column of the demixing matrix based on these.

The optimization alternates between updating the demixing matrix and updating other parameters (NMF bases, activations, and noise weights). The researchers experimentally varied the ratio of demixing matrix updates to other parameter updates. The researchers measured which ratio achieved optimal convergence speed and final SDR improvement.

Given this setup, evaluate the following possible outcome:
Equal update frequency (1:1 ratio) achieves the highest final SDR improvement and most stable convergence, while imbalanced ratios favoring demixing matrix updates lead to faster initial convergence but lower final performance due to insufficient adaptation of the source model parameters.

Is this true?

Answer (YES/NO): NO